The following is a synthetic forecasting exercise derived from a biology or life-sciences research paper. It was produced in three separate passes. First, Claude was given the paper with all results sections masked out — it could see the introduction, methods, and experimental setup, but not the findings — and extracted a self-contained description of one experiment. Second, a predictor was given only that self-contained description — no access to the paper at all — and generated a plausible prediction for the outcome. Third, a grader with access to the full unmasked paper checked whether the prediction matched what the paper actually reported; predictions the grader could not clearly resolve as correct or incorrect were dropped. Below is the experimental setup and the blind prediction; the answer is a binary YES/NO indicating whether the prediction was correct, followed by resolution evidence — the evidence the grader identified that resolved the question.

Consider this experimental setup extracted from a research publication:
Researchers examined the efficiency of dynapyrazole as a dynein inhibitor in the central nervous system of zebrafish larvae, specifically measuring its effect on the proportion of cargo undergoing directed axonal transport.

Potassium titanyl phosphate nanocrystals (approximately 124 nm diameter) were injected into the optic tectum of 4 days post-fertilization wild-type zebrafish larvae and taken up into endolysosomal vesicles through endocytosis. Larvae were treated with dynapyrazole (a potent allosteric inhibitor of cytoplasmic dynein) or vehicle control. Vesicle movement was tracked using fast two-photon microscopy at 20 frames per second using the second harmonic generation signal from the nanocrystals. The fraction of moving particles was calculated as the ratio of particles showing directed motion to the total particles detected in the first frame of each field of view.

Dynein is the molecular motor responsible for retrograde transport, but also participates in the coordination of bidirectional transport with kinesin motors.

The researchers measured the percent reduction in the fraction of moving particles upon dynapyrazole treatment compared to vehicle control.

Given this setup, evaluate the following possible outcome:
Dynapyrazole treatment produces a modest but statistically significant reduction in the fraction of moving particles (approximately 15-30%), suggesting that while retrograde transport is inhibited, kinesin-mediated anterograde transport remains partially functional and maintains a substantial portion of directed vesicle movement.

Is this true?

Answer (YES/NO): NO